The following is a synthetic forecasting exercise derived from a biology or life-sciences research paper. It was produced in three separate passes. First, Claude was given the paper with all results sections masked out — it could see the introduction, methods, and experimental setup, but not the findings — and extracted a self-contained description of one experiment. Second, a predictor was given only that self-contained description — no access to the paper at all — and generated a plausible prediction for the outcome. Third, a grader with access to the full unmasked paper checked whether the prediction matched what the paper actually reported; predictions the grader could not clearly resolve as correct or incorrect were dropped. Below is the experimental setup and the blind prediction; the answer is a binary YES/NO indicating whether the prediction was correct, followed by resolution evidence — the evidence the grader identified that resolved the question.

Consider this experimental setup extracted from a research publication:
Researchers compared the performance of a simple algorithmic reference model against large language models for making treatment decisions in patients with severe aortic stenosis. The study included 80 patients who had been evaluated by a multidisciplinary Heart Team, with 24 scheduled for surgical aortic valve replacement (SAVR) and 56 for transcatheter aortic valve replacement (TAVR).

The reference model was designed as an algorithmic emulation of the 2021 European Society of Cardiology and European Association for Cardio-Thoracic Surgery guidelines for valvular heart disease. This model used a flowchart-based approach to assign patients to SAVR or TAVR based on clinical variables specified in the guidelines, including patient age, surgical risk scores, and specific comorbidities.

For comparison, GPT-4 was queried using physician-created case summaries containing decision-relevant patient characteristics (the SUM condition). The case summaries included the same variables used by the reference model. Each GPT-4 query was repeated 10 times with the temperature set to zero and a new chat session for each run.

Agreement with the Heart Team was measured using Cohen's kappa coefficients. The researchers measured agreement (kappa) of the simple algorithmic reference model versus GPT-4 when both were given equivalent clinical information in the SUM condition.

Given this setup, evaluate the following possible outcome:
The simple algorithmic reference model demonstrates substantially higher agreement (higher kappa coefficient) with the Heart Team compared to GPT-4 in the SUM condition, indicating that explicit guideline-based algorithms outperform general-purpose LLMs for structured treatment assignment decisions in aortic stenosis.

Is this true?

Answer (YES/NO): NO